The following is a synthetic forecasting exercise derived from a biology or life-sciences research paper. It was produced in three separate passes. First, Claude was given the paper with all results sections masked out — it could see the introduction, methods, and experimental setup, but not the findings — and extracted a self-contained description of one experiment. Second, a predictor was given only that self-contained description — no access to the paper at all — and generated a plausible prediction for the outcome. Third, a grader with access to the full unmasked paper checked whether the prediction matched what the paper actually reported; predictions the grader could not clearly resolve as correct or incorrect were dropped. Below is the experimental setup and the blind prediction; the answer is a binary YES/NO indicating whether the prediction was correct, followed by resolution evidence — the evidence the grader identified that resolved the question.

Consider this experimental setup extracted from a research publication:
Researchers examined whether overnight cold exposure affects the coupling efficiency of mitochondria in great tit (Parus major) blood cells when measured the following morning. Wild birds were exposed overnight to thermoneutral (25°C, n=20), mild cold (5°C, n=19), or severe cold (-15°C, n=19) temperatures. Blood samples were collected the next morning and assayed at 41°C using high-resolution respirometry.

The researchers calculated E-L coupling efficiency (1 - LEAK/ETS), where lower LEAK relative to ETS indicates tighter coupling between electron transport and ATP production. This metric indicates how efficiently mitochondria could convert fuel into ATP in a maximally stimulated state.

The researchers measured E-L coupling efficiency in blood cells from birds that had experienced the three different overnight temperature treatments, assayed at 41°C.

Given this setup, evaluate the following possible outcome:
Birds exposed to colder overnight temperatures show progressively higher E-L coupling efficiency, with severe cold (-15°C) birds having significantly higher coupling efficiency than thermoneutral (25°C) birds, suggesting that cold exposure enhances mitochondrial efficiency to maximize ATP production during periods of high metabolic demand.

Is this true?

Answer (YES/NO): NO